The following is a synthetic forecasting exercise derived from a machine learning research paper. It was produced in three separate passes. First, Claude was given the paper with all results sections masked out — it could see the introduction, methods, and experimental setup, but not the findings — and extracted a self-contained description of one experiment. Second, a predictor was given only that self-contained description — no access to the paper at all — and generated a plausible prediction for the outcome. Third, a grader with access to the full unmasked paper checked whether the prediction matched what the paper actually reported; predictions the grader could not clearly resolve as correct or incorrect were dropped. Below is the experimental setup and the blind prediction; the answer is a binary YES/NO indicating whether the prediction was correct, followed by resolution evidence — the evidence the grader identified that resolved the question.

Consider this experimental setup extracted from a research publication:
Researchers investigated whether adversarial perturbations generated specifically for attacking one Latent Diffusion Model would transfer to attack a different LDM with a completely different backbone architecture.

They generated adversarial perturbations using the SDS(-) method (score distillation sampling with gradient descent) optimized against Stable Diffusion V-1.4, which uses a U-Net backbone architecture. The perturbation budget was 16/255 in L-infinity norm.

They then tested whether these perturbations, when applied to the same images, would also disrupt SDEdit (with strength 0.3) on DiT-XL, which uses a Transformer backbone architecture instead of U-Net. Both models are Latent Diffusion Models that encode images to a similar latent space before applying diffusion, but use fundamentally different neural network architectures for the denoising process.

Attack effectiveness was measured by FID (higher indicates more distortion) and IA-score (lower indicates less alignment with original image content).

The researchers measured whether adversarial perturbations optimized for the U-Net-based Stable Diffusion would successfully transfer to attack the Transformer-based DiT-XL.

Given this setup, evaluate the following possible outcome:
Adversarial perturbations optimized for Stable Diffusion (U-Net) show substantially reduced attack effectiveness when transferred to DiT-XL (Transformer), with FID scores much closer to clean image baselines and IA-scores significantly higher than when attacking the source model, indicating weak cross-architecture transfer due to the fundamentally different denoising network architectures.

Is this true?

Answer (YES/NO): NO